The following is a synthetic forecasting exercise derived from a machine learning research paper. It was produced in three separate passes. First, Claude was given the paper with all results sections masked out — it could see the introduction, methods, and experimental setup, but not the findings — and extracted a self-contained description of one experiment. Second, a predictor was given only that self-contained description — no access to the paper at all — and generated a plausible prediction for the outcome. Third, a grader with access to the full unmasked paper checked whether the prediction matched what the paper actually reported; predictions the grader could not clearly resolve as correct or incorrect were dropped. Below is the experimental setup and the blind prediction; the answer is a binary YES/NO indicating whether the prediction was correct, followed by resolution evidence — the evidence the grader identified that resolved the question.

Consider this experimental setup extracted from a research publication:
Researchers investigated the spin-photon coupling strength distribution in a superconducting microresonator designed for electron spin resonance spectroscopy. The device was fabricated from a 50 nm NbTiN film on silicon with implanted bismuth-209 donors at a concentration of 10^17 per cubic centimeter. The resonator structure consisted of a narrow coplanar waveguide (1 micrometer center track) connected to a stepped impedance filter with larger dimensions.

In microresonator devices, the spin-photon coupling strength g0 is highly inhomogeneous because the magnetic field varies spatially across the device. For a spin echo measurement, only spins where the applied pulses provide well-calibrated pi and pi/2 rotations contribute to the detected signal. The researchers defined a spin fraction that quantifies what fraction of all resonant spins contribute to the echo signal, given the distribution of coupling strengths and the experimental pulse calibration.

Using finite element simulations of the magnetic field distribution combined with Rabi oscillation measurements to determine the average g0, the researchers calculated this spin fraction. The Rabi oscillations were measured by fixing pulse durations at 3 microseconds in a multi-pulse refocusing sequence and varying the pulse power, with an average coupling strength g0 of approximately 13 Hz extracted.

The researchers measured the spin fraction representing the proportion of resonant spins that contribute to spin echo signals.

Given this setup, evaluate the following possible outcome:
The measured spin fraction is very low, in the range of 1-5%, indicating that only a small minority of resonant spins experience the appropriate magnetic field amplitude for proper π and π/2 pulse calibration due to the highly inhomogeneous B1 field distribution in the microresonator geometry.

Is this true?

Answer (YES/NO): NO